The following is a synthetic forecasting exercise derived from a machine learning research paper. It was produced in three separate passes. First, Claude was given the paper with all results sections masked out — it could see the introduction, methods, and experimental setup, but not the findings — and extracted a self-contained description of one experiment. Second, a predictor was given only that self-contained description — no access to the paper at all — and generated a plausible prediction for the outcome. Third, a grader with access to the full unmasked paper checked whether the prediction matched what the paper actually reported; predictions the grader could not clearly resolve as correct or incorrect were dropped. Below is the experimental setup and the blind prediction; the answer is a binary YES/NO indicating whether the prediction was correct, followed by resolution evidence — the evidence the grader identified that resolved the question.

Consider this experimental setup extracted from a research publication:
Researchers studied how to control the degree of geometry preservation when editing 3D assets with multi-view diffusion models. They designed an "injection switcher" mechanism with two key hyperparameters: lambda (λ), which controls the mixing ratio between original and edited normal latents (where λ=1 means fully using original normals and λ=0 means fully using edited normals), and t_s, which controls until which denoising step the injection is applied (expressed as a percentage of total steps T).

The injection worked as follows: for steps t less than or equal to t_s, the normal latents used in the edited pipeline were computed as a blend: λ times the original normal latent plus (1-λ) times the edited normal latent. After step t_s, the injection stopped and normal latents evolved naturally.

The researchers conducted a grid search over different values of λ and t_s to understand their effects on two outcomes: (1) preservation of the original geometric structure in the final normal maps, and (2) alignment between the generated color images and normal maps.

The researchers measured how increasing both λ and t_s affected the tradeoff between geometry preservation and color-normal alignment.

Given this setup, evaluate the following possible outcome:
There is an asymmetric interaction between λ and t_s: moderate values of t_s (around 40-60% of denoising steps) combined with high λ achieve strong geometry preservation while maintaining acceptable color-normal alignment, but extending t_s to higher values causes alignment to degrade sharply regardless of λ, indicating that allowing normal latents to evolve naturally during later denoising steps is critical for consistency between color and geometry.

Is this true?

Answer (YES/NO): NO